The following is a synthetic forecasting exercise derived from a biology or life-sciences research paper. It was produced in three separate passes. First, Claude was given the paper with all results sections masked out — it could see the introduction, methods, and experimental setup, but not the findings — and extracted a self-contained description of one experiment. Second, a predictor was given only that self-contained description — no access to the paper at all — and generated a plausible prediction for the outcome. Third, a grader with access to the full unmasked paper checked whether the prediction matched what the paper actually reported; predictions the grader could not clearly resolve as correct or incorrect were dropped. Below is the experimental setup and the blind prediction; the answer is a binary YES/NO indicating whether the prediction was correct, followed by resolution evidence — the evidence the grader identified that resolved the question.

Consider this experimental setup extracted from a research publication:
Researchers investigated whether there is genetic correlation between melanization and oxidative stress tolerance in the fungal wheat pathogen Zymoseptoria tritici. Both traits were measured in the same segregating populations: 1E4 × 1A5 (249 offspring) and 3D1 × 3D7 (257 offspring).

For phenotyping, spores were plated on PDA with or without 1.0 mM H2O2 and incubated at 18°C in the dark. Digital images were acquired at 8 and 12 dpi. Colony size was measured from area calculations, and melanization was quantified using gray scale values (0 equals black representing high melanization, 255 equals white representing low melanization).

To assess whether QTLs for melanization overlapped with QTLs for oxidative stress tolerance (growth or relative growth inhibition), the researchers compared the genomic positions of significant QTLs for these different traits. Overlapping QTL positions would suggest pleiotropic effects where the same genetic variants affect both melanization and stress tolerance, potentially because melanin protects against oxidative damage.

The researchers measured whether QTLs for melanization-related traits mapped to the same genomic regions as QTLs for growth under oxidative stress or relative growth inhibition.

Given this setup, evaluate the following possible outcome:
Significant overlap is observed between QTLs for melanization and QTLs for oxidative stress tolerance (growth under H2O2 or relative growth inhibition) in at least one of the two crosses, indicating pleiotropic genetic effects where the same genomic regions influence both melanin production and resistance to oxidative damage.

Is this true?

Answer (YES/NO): NO